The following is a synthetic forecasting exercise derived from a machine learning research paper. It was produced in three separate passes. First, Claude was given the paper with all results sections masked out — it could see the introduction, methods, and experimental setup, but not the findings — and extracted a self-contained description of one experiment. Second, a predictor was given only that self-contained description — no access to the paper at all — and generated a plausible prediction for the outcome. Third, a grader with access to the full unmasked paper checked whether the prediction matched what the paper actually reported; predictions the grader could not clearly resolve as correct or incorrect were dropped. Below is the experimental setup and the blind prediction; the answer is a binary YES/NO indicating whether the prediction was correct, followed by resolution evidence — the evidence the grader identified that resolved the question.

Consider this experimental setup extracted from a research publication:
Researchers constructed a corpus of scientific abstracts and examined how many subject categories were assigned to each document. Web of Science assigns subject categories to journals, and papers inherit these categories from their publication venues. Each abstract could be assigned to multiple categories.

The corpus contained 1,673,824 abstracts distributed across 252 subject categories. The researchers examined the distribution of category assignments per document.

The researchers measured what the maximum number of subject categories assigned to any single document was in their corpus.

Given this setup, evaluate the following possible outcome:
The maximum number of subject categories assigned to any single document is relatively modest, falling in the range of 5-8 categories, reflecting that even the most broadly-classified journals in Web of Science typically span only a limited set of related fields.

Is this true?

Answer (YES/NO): YES